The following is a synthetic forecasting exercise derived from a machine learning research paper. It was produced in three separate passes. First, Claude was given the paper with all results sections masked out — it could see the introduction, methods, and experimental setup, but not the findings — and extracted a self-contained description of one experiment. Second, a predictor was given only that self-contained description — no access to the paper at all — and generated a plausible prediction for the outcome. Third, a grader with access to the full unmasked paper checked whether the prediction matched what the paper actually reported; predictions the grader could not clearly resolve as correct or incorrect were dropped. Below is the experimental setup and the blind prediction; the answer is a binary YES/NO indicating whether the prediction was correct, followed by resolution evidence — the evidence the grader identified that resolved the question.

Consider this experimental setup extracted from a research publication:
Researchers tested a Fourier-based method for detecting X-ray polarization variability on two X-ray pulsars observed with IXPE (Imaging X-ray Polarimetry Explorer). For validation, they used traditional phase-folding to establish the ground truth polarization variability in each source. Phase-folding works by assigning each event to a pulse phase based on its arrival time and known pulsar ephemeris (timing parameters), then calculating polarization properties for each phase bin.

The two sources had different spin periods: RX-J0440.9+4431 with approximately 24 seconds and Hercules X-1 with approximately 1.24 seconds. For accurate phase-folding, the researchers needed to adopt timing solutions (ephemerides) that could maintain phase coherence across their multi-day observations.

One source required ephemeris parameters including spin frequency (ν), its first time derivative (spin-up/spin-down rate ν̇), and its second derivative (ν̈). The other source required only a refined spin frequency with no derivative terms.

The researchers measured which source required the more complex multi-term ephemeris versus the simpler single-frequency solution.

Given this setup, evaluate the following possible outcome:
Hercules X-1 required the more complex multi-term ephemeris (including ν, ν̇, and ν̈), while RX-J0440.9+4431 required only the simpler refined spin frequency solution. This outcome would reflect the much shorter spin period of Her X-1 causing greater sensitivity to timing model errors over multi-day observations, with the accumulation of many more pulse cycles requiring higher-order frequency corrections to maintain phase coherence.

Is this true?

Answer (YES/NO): NO